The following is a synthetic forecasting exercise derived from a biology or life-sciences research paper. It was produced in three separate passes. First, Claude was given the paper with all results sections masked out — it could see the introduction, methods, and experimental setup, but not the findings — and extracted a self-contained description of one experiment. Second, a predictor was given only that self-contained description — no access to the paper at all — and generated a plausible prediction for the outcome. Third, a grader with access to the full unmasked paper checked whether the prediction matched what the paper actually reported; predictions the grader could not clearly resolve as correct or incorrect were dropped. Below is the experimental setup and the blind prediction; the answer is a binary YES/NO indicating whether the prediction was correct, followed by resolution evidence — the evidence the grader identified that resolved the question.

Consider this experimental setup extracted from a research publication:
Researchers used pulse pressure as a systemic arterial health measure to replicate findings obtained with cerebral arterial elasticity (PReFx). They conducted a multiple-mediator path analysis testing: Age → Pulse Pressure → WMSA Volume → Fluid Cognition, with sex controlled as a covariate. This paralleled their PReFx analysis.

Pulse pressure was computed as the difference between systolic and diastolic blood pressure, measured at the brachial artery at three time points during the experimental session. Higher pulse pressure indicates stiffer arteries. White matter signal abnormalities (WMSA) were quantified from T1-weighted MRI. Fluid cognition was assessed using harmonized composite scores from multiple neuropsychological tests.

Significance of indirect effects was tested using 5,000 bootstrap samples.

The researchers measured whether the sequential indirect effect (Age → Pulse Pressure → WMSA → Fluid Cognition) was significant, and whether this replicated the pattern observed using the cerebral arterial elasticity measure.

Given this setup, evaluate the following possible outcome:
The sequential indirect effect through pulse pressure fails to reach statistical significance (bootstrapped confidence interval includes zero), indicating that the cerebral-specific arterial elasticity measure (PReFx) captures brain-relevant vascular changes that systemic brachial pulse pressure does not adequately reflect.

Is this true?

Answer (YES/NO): NO